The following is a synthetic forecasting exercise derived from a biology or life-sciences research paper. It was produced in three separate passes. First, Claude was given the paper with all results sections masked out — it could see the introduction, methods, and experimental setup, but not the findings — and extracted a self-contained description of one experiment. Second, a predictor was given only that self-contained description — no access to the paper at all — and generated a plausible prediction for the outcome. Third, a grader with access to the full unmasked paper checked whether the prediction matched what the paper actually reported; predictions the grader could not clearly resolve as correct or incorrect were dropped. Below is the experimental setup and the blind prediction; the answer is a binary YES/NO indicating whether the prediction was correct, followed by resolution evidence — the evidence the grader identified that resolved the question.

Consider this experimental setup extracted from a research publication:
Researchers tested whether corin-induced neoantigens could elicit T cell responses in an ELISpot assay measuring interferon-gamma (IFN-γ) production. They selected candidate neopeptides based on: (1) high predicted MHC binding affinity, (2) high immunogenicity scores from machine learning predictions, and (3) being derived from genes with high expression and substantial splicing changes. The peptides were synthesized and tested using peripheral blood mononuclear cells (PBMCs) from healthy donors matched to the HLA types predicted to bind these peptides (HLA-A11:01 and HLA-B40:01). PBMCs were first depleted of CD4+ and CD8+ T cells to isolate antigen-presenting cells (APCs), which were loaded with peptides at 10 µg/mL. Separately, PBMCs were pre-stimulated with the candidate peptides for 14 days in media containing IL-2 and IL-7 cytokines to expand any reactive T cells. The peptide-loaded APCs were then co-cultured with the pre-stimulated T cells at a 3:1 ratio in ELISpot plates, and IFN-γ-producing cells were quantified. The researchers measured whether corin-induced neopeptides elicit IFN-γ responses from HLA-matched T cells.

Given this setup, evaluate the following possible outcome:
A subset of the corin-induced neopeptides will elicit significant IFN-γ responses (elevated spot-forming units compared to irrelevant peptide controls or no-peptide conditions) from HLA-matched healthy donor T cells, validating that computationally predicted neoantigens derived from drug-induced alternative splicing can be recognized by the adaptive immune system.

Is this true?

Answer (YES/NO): YES